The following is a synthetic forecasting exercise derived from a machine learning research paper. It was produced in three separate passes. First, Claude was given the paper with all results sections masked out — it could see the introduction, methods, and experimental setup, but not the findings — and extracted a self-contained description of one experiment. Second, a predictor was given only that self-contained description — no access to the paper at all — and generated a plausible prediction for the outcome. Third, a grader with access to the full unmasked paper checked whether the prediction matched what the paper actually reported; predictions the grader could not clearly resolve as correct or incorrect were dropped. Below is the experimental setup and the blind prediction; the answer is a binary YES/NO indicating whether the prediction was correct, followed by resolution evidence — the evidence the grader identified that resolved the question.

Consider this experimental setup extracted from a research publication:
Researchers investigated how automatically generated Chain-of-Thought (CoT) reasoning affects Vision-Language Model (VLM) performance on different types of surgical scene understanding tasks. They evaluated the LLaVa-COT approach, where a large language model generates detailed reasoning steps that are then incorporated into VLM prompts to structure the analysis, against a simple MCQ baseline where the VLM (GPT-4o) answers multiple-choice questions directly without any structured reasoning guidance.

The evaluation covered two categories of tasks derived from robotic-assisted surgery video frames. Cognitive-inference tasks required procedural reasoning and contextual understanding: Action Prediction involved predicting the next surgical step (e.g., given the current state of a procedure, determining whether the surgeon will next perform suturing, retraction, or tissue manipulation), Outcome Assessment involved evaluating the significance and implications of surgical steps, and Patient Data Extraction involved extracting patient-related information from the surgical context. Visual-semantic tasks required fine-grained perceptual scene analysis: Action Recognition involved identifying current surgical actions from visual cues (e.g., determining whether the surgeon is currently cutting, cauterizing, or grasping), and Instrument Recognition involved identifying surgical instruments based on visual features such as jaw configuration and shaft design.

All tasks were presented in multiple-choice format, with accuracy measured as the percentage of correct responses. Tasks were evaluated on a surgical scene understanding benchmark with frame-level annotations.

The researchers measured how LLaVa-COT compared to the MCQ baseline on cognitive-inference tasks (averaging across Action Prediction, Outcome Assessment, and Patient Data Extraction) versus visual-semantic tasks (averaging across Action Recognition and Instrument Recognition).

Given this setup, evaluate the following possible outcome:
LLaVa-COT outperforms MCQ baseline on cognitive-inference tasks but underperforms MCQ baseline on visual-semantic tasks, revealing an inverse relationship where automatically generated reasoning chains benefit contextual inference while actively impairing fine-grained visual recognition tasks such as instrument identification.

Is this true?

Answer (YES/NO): YES